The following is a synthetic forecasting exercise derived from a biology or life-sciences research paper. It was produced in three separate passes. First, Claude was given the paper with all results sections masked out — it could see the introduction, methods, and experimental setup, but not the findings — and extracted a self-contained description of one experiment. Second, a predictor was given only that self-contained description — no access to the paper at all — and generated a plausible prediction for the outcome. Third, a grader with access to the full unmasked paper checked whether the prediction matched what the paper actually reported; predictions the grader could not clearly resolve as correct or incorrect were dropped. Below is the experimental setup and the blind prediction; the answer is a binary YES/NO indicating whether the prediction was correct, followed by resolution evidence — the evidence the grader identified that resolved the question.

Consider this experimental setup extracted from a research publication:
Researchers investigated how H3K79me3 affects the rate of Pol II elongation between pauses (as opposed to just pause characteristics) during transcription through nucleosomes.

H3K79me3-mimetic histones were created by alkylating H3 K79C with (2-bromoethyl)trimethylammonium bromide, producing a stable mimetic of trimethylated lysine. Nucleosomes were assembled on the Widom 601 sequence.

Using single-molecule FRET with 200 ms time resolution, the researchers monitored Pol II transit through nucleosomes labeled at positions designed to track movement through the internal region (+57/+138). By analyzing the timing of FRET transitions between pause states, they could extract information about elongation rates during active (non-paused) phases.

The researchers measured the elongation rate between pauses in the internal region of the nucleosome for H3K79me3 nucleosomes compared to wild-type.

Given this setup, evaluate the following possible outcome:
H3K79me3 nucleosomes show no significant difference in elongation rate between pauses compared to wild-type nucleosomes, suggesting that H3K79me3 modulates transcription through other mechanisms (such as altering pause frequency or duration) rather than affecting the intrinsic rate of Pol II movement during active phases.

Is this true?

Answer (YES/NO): NO